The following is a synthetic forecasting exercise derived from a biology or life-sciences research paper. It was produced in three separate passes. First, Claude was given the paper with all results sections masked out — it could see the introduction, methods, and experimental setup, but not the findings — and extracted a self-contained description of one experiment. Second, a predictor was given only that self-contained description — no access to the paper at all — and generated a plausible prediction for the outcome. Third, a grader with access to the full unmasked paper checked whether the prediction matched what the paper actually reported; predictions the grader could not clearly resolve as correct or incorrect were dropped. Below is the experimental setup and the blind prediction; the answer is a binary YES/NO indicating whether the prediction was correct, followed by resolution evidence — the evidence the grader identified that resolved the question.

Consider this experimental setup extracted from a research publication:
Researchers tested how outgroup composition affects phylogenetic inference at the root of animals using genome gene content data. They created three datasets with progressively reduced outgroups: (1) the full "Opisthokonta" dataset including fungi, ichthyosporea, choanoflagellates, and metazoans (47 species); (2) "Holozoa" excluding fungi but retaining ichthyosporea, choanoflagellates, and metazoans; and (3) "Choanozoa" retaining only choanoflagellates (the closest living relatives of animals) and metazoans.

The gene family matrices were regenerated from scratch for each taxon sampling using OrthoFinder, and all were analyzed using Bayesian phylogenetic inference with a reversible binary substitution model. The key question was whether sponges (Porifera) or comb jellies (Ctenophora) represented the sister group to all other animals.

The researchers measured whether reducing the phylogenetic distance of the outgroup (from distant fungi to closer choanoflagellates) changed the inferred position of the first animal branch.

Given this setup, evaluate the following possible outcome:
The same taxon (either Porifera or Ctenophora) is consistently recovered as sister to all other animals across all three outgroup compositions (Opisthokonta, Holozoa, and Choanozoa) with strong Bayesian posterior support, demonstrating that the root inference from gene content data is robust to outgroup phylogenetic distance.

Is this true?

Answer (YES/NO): YES